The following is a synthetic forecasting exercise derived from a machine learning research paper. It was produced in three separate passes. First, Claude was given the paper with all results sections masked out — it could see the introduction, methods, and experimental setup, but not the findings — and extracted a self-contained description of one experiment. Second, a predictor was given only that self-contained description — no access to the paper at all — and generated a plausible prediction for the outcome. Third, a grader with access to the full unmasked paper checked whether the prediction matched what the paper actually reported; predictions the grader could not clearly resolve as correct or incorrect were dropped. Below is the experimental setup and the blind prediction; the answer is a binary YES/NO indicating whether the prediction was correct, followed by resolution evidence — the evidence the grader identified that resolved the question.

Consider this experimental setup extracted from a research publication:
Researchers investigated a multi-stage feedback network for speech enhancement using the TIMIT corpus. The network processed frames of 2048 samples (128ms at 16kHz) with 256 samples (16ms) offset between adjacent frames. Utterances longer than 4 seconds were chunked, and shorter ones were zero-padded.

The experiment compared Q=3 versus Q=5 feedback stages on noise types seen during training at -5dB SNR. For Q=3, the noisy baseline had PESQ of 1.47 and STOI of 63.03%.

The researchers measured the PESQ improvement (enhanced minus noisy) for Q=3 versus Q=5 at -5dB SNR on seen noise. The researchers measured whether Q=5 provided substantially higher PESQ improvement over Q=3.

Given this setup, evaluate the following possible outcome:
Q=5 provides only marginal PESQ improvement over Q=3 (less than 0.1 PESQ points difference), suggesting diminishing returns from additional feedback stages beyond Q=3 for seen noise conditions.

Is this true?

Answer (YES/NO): YES